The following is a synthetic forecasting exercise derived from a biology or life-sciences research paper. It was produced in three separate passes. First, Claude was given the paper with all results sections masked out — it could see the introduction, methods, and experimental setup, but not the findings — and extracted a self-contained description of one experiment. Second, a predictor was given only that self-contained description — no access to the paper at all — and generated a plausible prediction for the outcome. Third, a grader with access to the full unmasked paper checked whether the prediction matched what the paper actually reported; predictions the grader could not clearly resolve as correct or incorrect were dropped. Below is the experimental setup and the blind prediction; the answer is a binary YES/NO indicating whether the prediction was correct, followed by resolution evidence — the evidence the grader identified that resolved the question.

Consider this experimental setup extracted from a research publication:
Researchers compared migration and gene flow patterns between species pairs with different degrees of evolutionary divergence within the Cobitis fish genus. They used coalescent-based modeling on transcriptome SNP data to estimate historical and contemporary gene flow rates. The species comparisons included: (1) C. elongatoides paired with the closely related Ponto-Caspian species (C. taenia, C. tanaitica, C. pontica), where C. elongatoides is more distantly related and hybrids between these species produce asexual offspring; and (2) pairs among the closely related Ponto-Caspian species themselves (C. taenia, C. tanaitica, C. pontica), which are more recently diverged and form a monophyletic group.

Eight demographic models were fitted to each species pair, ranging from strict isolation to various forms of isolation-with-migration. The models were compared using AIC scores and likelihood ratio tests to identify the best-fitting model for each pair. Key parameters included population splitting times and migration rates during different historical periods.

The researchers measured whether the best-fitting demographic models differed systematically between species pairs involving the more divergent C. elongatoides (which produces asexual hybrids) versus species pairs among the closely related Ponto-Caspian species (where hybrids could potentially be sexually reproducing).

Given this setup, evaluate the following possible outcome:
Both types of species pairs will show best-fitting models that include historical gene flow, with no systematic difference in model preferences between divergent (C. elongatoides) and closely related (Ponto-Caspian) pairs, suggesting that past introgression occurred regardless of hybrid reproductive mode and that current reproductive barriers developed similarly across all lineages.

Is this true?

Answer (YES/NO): NO